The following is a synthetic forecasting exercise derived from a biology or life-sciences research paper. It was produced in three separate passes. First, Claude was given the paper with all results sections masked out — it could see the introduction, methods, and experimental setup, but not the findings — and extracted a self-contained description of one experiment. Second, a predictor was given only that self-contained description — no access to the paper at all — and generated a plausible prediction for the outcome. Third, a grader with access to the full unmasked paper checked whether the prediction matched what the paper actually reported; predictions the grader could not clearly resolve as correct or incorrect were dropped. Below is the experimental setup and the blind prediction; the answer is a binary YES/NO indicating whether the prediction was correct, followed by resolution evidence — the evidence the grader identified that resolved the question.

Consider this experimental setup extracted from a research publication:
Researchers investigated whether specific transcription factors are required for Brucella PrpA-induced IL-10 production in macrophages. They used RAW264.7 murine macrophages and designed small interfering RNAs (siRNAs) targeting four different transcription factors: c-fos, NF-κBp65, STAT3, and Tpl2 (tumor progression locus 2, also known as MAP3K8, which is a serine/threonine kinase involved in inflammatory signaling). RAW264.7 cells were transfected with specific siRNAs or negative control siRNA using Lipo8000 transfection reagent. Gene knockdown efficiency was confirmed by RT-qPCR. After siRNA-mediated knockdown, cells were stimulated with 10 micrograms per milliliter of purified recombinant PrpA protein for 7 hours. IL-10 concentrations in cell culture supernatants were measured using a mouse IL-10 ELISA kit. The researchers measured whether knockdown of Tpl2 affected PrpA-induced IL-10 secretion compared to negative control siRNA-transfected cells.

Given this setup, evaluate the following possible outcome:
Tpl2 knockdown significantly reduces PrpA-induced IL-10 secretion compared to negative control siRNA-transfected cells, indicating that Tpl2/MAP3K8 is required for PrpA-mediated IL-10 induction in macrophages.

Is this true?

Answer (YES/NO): YES